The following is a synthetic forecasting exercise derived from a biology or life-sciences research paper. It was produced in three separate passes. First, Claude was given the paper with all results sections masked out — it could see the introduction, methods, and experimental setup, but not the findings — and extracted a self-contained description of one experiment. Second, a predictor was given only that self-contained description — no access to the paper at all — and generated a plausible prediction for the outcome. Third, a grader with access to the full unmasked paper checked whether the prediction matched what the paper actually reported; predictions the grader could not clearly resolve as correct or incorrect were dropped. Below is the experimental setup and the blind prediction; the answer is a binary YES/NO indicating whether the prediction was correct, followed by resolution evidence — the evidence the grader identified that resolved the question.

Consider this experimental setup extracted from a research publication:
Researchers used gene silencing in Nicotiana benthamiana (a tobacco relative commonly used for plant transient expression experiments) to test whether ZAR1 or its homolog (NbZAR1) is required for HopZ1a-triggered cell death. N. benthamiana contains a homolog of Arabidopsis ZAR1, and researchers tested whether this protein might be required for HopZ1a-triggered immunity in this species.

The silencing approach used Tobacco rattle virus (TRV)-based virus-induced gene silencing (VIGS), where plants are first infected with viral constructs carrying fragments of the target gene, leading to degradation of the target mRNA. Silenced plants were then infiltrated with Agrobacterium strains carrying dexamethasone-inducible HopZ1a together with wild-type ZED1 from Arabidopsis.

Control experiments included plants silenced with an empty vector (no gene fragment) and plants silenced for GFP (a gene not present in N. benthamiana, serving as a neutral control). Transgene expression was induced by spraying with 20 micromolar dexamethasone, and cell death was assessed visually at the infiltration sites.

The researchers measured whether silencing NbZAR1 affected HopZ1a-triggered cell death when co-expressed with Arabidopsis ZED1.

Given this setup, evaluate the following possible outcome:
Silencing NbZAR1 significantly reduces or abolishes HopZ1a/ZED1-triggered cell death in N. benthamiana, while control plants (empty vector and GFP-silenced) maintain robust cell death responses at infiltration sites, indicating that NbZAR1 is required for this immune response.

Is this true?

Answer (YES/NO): YES